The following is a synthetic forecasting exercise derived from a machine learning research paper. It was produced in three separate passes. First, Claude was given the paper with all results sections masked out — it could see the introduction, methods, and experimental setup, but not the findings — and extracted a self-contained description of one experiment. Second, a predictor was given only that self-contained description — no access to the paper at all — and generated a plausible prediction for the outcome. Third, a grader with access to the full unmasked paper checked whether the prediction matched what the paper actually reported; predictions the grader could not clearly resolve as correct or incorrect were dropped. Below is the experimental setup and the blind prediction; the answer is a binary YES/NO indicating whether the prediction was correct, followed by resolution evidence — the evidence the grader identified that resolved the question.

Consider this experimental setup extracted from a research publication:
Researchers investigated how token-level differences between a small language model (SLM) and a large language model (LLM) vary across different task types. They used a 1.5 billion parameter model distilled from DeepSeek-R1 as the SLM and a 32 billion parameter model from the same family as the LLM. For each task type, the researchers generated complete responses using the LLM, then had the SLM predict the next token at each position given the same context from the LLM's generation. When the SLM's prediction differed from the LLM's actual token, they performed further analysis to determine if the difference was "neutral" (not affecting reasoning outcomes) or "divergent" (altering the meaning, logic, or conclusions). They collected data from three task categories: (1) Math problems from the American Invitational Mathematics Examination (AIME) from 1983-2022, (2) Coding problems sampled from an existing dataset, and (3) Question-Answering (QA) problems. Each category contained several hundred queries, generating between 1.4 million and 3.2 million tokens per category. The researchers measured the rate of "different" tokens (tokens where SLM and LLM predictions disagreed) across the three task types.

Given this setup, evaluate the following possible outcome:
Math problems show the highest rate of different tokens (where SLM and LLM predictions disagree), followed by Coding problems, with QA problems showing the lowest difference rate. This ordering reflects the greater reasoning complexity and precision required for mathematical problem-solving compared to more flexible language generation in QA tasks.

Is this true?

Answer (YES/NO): NO